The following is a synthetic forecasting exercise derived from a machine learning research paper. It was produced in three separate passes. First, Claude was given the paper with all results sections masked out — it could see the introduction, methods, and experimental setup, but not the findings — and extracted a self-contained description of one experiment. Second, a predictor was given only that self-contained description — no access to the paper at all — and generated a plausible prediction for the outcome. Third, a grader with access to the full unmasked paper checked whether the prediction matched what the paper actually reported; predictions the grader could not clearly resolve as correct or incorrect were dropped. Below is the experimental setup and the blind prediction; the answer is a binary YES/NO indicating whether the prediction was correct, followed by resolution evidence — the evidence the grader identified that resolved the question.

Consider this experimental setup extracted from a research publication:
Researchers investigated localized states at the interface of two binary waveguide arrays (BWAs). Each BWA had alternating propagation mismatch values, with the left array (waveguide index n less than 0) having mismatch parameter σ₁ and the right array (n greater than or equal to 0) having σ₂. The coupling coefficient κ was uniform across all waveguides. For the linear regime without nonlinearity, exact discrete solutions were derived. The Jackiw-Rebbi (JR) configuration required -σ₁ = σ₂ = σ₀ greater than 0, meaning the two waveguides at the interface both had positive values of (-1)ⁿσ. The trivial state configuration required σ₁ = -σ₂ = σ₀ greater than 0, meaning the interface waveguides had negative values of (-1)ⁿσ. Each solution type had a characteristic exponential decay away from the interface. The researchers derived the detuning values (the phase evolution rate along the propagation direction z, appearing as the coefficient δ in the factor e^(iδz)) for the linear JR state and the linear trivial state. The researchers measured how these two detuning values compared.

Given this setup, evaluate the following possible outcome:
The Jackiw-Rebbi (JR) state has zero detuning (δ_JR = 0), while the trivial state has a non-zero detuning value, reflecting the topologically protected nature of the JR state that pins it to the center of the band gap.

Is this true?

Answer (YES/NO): NO